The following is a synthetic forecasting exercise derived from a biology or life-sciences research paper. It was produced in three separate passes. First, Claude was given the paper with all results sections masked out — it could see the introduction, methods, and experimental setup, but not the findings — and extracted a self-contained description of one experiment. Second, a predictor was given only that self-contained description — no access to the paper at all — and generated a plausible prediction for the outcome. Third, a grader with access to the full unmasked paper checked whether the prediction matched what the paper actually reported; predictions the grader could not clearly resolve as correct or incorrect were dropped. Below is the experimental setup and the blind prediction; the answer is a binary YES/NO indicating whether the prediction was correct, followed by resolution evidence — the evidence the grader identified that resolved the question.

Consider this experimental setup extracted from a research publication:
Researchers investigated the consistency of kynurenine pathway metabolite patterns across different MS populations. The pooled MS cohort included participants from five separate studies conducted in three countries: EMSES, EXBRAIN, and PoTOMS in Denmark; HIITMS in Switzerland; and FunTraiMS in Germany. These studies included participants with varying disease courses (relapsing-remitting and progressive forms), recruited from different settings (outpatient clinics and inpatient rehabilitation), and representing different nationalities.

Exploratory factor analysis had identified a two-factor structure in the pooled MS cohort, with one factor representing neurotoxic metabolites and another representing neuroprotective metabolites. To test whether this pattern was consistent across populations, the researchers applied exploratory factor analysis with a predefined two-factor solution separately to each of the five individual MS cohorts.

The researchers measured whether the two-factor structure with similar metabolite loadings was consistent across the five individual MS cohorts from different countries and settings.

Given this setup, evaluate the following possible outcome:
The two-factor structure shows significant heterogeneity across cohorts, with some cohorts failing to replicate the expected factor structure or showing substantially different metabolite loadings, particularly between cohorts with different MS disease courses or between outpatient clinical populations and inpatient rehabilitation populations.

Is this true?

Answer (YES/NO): NO